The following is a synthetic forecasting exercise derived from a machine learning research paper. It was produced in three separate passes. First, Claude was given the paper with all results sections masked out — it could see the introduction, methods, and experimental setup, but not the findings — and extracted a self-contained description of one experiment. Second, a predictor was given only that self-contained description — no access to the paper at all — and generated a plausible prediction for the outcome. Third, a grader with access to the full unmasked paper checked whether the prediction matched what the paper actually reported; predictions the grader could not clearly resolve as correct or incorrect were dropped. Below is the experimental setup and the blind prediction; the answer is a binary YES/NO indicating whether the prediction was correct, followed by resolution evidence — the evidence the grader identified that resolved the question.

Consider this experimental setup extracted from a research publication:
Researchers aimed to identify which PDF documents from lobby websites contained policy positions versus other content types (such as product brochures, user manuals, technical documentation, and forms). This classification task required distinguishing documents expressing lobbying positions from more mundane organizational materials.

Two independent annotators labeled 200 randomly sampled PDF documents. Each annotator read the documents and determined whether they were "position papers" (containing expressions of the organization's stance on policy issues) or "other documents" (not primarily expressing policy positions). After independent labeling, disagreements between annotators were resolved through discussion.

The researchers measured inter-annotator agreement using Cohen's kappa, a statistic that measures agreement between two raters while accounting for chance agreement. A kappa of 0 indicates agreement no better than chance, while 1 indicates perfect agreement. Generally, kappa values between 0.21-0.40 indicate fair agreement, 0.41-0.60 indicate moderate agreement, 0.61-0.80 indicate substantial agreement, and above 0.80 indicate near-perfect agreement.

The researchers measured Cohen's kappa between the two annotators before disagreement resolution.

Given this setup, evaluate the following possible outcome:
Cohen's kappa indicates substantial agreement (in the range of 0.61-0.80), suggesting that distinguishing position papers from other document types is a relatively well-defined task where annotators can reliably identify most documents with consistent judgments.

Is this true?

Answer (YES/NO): NO